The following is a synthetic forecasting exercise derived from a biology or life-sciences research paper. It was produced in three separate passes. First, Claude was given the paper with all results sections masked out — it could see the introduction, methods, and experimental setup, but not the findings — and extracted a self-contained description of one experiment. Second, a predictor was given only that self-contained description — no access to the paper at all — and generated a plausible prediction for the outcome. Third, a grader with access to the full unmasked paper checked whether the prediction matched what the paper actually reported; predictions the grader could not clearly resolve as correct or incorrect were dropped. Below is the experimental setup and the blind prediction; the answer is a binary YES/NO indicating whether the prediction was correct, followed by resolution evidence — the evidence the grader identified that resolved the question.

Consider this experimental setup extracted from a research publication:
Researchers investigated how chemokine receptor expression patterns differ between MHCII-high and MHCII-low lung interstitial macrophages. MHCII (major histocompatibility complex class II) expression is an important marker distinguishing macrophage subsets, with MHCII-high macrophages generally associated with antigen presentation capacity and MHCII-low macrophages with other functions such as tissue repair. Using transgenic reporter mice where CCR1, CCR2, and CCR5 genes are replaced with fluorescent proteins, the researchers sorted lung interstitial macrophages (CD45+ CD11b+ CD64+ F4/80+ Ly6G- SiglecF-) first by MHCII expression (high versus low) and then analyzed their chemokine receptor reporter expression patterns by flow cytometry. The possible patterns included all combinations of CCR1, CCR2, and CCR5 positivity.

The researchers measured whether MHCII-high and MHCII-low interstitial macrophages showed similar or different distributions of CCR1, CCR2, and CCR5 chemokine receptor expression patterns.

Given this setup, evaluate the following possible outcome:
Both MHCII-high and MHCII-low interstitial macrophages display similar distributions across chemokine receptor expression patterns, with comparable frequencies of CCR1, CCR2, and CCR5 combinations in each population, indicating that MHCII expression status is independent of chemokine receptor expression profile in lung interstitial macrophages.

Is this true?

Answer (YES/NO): NO